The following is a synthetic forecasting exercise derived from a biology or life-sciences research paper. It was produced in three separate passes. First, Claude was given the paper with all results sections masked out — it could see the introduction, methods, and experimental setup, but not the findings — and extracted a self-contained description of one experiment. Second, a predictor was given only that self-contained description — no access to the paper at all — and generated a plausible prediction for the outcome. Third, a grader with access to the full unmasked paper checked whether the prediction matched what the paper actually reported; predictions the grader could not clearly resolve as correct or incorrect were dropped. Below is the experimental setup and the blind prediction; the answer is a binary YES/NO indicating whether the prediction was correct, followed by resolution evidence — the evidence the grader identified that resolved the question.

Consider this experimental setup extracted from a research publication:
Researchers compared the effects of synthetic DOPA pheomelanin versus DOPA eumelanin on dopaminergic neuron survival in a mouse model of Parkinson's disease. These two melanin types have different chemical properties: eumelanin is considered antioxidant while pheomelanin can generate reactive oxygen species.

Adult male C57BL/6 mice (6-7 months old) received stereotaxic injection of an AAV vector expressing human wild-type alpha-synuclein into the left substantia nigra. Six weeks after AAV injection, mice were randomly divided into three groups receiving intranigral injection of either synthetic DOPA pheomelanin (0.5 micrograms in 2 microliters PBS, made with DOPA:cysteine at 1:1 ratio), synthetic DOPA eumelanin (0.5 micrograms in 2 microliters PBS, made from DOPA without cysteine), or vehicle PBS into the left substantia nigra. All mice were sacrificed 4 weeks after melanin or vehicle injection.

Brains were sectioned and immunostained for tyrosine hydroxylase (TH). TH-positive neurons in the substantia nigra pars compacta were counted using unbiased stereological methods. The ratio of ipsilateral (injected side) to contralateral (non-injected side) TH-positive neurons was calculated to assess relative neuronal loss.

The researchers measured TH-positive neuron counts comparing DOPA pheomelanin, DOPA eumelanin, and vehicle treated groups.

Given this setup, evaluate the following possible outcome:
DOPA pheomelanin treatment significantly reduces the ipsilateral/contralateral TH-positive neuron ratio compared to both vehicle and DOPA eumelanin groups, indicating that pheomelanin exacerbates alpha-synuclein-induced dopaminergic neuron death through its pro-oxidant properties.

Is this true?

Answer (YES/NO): YES